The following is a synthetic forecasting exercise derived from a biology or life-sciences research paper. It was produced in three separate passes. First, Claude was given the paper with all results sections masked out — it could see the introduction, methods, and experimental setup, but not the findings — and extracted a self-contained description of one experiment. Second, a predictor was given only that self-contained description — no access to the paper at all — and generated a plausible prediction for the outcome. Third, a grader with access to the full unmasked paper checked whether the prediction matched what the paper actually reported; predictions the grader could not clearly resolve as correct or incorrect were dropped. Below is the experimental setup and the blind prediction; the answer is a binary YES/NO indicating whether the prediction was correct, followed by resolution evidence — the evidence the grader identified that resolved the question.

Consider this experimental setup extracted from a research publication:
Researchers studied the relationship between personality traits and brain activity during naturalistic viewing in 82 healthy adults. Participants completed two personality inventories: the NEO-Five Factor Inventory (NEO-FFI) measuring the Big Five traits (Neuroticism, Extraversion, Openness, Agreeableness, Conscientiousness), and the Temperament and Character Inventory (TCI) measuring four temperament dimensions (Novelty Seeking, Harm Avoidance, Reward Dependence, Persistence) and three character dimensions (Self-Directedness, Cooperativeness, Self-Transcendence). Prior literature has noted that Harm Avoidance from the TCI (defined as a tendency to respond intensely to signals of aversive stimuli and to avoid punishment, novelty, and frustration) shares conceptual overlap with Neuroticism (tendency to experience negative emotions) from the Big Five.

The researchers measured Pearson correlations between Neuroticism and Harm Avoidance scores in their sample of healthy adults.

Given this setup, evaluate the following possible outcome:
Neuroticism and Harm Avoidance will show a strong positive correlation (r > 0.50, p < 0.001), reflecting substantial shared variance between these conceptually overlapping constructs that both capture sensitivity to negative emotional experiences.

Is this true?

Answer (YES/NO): YES